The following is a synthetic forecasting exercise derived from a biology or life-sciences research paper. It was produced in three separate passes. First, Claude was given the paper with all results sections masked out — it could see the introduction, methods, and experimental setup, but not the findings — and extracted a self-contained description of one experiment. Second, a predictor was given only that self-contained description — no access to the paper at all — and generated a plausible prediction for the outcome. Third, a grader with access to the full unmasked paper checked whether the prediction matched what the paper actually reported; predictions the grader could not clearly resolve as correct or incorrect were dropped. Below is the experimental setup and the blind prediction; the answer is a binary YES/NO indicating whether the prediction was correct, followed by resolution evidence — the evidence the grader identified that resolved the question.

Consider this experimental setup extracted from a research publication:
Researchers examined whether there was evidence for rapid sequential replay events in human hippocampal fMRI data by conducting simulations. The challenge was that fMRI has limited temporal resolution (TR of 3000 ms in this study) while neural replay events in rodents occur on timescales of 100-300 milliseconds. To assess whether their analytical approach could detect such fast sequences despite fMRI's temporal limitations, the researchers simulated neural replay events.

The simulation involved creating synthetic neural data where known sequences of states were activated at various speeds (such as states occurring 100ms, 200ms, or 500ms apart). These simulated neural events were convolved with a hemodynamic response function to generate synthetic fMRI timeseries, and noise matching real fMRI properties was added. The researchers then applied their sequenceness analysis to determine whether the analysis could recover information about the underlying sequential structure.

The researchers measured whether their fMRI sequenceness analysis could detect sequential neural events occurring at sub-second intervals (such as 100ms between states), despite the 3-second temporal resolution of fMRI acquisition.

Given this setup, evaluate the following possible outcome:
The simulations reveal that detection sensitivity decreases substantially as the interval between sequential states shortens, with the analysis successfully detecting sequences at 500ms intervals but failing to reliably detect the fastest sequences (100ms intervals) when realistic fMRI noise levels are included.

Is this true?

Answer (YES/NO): NO